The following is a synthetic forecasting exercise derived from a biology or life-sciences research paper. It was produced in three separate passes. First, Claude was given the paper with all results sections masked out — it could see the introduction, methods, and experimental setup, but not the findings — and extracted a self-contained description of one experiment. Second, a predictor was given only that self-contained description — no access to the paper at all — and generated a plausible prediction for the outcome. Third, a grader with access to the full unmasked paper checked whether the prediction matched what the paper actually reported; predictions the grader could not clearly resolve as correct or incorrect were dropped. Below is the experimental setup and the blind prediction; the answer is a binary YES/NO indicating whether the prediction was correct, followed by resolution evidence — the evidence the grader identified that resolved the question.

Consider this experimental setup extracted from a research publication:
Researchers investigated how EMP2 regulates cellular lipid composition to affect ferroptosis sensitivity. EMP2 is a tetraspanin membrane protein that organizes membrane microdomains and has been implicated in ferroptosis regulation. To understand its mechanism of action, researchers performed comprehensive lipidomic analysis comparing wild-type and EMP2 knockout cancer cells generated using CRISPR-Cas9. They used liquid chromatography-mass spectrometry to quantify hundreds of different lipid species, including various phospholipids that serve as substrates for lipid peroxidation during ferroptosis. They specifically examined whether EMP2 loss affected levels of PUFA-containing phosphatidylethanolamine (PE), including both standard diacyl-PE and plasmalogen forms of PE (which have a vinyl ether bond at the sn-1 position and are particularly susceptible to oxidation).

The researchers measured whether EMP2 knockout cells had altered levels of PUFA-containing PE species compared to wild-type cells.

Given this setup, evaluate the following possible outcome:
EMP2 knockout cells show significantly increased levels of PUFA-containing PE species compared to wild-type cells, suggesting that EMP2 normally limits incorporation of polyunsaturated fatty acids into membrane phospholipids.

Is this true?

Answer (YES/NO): YES